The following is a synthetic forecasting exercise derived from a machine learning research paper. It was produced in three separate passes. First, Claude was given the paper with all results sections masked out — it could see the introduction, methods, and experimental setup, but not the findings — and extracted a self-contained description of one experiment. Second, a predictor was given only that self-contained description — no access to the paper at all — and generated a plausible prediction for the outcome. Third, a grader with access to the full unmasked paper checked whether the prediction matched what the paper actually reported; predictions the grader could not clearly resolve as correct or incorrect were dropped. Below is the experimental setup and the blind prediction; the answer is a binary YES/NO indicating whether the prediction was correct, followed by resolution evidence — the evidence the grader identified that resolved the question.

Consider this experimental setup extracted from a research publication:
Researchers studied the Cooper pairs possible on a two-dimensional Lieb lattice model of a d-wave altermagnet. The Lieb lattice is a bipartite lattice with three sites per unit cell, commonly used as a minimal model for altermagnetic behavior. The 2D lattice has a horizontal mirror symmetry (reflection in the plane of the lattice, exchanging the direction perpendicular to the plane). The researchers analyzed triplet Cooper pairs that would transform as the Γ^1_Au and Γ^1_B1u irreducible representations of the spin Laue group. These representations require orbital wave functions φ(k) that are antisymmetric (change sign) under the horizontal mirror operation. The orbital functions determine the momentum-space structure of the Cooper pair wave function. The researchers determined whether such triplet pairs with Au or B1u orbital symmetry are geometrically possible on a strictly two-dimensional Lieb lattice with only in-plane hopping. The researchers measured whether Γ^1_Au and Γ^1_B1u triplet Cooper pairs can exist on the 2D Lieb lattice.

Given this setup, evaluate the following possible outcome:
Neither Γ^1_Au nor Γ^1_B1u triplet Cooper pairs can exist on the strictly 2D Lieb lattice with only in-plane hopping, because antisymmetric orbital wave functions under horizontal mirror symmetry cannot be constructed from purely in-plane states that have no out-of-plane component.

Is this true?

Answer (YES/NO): YES